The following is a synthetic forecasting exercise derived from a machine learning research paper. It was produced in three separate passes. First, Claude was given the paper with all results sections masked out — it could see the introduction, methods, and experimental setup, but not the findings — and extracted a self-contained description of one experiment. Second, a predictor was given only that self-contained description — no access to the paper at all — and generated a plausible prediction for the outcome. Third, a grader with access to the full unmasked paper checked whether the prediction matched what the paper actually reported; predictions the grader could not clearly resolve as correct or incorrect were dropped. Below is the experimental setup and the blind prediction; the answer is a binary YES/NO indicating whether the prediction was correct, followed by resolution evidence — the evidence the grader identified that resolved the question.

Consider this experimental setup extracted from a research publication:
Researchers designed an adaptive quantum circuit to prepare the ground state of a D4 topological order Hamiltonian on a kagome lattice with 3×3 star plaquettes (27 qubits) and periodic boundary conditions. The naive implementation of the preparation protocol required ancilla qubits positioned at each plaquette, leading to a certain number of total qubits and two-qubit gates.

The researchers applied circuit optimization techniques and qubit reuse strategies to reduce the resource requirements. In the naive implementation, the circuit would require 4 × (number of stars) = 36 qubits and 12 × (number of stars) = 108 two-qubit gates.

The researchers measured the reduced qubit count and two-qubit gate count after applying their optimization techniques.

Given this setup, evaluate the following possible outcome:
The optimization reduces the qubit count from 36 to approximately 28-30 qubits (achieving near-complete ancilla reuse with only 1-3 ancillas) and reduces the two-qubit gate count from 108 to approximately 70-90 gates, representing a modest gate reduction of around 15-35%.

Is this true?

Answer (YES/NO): YES